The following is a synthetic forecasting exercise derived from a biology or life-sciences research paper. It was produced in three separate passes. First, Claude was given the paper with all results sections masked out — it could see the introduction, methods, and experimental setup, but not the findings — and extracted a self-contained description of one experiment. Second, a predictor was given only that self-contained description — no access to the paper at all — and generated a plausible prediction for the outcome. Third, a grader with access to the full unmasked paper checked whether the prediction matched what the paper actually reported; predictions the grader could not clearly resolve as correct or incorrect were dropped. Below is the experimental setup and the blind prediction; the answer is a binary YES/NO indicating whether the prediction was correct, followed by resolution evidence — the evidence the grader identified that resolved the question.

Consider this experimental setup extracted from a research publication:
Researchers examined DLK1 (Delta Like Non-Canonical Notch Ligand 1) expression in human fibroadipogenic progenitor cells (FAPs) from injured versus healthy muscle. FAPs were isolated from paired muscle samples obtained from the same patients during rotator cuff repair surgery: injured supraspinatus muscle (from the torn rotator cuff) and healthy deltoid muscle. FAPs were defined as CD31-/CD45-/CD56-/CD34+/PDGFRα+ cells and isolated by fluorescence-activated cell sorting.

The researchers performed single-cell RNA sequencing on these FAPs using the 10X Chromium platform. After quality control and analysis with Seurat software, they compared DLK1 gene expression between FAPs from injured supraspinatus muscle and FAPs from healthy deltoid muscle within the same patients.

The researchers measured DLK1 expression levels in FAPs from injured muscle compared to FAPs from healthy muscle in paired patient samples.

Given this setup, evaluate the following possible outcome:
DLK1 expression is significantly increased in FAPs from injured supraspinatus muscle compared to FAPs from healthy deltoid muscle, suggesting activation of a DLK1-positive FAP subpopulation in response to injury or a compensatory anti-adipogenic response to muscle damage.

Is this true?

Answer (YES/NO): NO